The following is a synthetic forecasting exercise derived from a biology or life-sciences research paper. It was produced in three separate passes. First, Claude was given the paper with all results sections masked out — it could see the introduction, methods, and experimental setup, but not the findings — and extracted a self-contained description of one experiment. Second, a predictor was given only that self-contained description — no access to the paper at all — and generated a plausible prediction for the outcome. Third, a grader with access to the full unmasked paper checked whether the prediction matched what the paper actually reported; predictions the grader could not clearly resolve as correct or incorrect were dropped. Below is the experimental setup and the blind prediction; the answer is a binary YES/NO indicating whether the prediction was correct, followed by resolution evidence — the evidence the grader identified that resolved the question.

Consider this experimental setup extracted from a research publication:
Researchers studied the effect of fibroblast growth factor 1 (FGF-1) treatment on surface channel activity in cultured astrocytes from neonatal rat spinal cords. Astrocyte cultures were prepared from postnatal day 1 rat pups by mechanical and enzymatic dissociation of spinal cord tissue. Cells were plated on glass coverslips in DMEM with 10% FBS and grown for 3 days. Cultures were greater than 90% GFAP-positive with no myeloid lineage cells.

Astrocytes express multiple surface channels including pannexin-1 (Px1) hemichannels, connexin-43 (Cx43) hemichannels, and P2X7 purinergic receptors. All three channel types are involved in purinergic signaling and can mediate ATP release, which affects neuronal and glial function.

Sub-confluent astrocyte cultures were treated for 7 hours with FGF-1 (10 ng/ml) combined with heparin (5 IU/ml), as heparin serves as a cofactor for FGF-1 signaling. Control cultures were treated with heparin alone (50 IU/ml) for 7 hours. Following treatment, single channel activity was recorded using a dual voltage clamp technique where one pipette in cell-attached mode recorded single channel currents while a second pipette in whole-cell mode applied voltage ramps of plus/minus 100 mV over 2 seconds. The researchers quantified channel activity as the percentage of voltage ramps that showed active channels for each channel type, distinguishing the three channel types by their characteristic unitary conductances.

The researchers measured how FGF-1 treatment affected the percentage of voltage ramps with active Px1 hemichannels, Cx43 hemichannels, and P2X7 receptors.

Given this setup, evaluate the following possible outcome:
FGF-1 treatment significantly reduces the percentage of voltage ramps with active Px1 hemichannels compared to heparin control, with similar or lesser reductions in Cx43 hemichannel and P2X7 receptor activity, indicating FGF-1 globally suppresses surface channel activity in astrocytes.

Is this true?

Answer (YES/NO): NO